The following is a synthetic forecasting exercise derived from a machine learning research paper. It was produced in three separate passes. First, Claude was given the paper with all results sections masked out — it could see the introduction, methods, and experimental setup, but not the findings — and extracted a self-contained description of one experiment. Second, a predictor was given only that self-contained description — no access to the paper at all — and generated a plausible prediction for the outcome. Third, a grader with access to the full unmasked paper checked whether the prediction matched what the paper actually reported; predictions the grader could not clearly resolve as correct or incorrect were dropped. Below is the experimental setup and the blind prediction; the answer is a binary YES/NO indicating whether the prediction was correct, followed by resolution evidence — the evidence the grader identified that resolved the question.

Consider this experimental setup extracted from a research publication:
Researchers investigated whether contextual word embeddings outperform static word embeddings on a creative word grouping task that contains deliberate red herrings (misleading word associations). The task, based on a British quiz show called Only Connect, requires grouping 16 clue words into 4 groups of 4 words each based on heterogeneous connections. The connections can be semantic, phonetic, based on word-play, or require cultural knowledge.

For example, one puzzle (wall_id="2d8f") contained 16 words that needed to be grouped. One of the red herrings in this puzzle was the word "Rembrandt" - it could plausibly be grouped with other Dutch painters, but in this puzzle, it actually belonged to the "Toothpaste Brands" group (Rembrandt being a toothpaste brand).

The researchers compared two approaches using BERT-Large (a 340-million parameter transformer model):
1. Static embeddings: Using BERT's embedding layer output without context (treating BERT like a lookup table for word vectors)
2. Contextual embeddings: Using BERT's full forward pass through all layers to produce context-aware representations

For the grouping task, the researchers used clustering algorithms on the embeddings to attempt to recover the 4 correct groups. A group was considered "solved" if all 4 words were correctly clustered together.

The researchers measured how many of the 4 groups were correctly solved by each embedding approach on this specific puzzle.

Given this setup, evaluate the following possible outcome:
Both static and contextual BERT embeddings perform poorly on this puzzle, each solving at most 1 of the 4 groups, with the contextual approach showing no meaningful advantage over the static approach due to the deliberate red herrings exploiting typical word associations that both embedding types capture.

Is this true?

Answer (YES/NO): NO